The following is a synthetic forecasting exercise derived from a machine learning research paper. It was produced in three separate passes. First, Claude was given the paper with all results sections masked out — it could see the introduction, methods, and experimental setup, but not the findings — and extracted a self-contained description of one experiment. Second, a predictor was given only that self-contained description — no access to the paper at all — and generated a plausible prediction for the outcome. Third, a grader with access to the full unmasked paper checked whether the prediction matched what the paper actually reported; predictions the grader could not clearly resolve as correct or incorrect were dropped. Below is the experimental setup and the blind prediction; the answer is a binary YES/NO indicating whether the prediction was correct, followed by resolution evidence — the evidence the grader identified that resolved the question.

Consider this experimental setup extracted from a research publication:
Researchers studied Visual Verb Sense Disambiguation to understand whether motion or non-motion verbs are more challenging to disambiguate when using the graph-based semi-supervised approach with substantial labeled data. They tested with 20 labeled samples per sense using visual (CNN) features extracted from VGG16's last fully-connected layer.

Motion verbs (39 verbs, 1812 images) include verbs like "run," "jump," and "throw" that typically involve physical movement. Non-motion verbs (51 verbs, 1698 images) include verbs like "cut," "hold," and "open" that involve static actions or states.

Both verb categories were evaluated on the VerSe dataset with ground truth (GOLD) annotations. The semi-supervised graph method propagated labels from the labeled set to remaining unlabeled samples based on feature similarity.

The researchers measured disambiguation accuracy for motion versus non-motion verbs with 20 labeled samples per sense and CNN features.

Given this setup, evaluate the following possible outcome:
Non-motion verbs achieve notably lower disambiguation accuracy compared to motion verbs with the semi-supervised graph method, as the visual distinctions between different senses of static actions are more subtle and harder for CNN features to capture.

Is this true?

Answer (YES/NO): NO